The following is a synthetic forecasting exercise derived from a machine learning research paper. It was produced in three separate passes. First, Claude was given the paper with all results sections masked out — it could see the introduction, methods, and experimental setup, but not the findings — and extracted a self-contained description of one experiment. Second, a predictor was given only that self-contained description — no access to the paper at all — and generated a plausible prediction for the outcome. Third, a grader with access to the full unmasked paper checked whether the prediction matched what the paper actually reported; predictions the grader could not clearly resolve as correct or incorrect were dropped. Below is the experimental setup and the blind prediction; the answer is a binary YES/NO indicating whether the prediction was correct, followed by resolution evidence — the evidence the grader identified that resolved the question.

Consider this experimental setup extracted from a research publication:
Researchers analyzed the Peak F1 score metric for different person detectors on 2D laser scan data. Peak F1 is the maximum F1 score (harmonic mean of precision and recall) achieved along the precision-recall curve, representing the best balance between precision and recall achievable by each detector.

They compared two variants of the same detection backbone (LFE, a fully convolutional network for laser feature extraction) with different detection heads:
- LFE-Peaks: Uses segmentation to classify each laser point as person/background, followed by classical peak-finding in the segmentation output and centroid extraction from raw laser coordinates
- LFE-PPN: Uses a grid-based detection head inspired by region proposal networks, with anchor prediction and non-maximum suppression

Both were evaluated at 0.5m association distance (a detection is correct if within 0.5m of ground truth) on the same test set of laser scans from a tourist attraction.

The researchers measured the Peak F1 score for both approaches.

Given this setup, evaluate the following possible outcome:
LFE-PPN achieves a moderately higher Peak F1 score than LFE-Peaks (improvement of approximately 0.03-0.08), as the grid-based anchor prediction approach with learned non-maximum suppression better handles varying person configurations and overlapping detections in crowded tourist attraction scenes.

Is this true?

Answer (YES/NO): NO